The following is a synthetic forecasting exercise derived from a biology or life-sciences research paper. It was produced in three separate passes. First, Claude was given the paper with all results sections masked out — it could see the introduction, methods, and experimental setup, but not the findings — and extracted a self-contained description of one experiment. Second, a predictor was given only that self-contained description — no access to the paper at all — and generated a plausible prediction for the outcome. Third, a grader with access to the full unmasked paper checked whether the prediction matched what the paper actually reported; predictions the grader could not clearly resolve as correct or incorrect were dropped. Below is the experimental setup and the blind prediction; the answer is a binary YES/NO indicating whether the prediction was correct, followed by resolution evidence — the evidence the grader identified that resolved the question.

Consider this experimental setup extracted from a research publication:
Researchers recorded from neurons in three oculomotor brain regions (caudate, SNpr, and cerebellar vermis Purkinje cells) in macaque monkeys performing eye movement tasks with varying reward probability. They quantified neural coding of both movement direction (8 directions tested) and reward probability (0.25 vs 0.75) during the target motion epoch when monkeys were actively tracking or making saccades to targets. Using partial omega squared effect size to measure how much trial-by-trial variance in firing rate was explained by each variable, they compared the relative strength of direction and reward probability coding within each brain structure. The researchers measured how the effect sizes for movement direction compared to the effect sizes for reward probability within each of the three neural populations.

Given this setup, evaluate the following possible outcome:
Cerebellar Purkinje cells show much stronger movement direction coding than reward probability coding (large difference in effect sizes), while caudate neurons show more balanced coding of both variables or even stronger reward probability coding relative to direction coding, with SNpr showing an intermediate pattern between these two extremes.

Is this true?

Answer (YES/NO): NO